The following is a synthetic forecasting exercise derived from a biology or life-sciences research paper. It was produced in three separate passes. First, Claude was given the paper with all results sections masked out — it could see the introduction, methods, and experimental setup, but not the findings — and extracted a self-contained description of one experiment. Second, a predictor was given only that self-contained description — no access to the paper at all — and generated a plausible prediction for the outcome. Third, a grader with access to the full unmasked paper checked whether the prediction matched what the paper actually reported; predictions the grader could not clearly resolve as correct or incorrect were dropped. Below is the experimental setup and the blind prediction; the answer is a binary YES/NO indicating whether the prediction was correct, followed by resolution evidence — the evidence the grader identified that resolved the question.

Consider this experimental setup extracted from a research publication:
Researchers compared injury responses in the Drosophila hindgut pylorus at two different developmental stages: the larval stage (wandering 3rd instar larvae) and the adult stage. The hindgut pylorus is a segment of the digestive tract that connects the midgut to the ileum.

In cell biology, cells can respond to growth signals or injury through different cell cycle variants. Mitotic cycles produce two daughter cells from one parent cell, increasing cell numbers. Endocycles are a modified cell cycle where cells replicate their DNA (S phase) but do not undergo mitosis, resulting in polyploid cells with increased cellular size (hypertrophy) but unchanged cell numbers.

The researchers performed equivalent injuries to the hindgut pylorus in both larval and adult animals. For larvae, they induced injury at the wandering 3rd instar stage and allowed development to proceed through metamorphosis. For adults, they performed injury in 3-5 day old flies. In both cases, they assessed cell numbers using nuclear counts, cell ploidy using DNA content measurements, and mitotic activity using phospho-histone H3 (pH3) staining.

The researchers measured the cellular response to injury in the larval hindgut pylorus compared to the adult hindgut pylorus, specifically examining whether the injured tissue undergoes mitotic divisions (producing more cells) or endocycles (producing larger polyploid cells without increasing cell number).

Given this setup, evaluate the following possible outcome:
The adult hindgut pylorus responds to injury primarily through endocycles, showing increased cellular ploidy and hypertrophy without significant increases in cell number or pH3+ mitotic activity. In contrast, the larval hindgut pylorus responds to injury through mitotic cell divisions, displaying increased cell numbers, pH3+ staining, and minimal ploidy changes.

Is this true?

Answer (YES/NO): YES